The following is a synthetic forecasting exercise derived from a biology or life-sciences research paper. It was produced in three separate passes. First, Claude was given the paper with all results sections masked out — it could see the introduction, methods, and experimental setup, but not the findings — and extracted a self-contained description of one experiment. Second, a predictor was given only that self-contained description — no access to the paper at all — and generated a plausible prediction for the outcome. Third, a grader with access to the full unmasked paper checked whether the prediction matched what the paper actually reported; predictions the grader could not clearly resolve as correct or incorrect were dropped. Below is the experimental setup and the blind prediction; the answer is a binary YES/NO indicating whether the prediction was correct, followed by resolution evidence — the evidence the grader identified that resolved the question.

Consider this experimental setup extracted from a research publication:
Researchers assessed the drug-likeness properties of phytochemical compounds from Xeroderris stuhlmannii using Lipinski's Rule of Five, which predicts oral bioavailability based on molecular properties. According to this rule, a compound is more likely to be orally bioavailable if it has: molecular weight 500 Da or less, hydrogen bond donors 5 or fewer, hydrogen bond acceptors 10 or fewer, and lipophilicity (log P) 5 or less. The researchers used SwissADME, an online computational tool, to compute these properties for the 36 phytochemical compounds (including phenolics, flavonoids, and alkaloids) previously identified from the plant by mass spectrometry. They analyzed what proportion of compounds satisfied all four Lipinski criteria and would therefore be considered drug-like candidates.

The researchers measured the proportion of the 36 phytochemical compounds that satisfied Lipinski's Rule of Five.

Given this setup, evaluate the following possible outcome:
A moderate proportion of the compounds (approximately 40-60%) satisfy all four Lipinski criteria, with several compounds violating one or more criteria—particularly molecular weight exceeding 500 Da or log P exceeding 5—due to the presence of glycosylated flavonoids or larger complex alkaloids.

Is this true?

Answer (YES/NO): NO